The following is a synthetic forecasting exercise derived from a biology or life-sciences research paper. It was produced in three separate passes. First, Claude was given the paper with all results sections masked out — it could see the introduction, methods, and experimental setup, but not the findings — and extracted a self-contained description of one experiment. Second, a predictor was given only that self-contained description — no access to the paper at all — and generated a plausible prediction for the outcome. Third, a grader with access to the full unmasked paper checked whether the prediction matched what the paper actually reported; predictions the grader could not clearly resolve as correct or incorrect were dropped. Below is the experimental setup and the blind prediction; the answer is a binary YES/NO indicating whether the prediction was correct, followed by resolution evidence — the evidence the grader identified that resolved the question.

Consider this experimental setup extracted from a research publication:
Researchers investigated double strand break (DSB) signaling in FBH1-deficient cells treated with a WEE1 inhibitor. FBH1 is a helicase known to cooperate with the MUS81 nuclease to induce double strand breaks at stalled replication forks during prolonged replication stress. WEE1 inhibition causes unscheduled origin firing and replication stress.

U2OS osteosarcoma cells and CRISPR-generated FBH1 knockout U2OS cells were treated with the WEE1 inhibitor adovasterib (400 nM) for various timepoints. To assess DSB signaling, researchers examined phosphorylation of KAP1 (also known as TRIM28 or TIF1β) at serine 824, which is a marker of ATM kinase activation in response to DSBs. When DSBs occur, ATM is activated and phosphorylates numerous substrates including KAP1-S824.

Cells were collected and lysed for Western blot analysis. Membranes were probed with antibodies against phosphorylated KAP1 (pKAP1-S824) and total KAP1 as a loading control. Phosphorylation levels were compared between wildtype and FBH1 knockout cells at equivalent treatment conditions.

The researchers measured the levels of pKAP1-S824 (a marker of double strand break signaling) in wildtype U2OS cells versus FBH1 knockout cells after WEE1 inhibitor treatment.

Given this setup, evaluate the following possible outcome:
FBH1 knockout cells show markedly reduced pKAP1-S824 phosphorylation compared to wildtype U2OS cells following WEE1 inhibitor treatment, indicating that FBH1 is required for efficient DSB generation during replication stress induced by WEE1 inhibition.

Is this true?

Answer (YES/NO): YES